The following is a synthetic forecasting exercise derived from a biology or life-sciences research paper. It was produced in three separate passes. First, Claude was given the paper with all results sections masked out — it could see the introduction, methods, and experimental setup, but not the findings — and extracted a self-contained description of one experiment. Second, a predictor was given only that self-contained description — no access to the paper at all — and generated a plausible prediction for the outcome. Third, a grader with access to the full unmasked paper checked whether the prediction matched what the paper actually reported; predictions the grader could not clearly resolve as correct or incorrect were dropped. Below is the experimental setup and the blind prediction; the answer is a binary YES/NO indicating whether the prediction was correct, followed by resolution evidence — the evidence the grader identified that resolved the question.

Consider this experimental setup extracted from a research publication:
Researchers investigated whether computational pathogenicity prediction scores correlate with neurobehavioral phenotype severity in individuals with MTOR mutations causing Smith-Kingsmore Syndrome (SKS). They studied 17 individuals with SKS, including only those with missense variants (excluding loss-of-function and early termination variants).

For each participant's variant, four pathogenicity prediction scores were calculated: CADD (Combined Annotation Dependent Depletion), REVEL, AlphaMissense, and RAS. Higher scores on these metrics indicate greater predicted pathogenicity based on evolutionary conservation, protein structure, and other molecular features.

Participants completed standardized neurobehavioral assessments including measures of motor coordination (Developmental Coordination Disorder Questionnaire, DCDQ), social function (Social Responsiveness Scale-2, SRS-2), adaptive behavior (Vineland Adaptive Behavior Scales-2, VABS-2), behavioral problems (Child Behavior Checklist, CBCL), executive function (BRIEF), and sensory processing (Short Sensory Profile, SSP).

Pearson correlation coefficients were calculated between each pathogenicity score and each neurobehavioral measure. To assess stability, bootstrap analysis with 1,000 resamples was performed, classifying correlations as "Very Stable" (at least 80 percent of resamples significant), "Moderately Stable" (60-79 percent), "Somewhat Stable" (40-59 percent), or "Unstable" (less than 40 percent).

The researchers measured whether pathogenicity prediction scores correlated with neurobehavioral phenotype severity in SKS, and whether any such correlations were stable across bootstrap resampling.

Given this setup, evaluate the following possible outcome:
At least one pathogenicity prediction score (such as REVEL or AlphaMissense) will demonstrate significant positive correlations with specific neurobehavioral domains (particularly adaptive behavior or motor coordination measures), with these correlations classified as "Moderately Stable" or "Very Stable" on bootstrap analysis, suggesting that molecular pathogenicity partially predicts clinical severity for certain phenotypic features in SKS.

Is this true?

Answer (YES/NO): NO